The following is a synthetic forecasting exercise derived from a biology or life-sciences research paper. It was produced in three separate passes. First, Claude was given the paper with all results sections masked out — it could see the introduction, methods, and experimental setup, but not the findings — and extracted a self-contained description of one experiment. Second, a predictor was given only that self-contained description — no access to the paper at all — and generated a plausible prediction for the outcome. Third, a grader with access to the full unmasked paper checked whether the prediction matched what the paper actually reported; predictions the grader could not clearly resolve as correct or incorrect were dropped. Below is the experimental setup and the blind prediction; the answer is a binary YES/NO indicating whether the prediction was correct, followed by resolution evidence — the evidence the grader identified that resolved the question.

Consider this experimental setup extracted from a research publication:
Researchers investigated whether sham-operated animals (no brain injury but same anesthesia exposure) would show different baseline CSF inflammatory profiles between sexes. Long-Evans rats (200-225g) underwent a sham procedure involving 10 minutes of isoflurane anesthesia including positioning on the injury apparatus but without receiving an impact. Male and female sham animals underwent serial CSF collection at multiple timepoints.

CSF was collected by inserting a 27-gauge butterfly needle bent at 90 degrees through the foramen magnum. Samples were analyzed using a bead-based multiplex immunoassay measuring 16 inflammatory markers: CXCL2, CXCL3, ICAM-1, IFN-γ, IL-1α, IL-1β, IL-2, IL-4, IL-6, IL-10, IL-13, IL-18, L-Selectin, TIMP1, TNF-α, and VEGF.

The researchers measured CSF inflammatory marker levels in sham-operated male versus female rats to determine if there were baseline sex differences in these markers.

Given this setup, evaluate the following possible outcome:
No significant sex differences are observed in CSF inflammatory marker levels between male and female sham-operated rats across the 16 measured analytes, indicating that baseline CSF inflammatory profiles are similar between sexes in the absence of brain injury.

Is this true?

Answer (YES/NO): NO